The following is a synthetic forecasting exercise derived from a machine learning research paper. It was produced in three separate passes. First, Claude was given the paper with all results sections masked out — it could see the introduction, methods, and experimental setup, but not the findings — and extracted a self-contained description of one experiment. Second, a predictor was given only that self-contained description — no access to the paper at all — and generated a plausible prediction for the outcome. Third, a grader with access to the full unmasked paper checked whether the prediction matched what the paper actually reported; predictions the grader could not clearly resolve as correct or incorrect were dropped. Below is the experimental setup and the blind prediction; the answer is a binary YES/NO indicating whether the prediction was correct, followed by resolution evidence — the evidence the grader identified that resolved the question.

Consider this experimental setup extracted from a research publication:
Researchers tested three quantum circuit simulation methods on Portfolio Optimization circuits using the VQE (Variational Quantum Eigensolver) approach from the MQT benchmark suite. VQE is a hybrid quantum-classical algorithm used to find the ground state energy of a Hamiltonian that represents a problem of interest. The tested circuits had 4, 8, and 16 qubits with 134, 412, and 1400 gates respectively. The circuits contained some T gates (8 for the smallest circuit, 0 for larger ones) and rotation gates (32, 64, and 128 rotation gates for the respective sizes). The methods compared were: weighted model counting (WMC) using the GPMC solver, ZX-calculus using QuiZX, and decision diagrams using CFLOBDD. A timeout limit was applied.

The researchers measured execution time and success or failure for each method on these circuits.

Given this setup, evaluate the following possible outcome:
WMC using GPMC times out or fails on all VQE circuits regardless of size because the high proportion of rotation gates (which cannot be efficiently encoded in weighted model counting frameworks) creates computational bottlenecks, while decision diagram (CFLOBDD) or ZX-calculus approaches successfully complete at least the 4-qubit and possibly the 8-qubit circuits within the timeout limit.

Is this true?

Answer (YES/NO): NO